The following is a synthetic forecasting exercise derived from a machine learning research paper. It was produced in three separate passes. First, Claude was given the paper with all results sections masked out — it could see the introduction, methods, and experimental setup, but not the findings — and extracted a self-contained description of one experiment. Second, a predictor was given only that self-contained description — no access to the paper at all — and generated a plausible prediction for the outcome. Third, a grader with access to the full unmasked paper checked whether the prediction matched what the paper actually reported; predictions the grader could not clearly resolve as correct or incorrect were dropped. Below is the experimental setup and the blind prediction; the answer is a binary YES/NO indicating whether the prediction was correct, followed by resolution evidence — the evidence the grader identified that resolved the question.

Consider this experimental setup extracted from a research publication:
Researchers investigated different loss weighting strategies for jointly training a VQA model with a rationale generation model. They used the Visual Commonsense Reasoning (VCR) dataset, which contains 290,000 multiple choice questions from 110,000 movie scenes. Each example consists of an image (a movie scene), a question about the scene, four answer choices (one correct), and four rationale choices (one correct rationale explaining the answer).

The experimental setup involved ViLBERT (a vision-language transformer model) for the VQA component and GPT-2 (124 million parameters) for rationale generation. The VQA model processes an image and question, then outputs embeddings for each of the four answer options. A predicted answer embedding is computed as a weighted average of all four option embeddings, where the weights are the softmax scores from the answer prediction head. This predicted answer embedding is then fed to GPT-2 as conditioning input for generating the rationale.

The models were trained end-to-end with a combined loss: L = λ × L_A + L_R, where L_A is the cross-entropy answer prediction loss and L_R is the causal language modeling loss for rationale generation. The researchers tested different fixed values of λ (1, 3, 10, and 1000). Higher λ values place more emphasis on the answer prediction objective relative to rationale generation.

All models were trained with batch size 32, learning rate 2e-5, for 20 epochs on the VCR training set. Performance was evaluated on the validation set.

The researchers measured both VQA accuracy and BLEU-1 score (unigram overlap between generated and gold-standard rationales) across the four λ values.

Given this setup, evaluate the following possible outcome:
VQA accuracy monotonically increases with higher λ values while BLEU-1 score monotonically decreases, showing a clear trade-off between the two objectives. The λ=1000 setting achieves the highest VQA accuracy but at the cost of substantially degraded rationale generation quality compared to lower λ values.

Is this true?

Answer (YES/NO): NO